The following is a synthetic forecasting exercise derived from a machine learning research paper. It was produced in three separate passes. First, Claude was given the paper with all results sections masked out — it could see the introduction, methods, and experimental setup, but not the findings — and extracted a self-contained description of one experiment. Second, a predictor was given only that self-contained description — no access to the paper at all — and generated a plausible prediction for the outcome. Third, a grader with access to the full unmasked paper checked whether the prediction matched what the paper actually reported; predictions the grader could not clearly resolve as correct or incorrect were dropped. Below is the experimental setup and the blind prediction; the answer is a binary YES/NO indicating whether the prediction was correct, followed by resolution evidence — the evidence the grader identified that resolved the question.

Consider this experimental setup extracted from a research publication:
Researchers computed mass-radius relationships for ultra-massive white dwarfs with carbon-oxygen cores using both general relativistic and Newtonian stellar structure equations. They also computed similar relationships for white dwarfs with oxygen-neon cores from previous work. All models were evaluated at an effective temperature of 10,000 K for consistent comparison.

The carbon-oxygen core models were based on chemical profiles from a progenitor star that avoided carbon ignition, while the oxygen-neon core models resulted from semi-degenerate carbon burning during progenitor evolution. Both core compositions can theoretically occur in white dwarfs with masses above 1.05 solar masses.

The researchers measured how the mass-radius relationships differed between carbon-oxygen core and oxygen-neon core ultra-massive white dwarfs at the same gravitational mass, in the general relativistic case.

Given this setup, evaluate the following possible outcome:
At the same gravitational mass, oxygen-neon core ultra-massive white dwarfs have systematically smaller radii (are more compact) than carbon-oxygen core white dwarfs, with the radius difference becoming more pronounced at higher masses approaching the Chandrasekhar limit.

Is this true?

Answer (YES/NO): YES